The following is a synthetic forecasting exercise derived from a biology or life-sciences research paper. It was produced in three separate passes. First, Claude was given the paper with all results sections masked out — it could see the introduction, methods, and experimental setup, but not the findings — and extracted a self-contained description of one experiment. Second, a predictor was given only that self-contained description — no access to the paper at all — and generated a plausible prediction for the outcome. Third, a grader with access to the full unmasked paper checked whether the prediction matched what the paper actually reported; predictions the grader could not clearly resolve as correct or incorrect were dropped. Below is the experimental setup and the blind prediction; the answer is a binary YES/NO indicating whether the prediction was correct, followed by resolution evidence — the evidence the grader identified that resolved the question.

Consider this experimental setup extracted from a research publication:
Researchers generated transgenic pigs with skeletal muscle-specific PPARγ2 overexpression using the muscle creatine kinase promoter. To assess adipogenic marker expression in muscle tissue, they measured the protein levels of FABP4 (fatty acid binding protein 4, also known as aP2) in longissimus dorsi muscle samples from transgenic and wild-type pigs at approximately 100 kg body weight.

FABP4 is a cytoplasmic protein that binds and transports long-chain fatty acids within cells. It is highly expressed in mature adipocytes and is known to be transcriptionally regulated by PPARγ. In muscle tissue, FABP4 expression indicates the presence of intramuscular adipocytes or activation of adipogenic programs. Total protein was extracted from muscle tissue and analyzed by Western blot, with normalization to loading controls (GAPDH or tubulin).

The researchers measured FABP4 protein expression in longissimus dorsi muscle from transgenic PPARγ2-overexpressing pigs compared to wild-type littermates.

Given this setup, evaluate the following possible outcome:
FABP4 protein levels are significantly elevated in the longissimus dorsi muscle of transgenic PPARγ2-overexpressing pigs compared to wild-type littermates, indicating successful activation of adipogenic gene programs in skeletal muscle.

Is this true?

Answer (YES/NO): YES